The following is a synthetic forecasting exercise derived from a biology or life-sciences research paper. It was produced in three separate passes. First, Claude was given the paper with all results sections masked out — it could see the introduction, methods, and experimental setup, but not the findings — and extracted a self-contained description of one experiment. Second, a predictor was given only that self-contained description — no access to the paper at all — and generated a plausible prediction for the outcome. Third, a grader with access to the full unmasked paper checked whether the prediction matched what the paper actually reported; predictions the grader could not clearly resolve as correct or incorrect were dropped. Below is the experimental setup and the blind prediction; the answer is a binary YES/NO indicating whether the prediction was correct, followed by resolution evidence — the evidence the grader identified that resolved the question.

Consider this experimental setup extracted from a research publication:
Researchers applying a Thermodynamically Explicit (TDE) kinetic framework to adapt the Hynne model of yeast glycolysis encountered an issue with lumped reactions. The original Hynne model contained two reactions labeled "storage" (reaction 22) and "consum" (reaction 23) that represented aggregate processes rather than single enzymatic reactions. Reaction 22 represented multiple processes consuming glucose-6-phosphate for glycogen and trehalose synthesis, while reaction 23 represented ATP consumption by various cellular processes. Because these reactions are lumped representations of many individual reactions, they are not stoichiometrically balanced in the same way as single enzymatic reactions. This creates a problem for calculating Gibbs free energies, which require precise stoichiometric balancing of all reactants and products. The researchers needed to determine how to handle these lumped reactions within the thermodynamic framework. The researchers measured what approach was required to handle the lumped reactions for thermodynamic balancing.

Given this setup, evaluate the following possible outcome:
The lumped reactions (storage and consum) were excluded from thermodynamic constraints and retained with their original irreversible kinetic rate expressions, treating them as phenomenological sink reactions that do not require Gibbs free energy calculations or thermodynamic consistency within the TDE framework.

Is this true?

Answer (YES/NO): NO